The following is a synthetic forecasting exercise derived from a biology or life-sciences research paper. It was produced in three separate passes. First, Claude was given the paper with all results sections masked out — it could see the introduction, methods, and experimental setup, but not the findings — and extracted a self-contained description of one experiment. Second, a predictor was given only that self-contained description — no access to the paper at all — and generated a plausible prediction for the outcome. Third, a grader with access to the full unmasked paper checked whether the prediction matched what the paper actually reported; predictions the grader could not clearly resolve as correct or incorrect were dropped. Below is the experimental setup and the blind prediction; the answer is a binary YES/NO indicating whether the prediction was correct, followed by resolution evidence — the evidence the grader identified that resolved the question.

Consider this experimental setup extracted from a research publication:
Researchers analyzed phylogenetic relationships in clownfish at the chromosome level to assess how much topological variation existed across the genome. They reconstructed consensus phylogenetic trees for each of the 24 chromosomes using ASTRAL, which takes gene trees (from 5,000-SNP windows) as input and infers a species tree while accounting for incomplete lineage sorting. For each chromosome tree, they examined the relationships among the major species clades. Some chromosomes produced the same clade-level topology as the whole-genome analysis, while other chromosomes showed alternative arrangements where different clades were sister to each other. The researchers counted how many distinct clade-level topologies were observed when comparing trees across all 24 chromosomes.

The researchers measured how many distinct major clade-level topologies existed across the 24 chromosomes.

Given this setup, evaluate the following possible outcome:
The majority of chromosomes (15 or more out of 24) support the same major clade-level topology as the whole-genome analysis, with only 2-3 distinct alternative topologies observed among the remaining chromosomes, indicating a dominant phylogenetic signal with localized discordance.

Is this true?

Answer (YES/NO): NO